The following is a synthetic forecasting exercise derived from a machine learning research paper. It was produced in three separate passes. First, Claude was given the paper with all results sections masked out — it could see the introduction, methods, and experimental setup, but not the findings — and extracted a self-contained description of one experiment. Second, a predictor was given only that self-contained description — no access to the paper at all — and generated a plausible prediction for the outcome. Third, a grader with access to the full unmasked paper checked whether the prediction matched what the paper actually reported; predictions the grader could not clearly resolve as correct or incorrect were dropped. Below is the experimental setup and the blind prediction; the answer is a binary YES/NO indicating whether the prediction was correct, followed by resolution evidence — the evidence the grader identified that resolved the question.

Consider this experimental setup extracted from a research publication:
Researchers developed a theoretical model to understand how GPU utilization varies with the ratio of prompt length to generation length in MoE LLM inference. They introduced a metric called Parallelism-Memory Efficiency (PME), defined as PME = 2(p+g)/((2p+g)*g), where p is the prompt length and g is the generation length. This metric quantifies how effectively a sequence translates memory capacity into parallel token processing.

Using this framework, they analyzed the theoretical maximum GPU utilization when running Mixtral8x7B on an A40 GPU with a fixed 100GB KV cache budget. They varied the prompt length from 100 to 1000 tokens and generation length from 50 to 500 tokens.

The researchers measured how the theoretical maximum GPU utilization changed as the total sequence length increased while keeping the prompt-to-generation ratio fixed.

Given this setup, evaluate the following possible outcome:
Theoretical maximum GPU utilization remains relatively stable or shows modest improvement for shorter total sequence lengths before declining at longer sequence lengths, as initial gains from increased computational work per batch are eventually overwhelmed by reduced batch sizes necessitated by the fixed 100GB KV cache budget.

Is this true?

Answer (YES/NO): NO